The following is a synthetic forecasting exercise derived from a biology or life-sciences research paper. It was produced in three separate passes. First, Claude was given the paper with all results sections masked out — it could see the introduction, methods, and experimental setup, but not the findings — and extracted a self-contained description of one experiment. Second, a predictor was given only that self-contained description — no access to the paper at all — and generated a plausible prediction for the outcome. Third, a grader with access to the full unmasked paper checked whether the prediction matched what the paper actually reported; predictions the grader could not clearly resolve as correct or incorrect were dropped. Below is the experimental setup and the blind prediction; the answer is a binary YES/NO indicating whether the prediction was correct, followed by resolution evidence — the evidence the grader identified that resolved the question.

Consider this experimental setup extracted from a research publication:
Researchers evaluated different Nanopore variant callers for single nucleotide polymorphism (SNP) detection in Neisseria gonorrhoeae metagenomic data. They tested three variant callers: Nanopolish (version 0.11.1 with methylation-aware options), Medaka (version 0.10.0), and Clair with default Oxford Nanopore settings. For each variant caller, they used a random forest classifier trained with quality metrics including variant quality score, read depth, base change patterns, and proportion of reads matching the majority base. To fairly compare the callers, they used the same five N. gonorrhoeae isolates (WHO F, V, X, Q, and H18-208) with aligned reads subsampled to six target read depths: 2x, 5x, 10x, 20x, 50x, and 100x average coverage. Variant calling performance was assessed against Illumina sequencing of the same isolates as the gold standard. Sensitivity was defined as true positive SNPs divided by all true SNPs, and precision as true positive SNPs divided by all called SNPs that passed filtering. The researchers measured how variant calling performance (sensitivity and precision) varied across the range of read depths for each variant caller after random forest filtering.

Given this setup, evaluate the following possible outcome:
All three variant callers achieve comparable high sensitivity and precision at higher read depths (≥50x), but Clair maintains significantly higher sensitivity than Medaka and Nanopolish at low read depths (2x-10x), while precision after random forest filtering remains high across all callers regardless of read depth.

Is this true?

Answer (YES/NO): NO